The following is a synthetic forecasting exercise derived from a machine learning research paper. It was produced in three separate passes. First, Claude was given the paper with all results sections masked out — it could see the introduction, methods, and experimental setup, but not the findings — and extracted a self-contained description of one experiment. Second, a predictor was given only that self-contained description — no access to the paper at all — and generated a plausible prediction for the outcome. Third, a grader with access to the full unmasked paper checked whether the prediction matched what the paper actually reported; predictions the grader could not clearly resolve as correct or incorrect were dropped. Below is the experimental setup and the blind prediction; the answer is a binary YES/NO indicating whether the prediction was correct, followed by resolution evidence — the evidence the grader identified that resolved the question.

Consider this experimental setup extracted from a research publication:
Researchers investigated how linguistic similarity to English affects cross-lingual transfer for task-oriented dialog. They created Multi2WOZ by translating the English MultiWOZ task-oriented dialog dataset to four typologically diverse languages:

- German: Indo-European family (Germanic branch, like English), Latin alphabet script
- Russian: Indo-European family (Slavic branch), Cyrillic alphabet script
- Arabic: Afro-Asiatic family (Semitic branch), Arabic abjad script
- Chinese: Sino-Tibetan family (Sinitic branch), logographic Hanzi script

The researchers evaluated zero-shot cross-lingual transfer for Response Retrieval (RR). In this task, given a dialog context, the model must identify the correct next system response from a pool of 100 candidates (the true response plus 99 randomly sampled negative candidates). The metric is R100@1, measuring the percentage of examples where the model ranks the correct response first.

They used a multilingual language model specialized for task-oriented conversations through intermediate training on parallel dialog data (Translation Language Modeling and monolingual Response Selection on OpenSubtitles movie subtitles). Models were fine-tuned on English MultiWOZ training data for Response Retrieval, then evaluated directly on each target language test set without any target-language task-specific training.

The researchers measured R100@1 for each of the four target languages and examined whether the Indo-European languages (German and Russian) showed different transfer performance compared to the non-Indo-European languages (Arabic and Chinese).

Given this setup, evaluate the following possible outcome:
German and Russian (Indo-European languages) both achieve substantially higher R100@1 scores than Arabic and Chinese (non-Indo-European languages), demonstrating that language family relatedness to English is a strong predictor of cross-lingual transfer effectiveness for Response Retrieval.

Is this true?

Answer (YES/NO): YES